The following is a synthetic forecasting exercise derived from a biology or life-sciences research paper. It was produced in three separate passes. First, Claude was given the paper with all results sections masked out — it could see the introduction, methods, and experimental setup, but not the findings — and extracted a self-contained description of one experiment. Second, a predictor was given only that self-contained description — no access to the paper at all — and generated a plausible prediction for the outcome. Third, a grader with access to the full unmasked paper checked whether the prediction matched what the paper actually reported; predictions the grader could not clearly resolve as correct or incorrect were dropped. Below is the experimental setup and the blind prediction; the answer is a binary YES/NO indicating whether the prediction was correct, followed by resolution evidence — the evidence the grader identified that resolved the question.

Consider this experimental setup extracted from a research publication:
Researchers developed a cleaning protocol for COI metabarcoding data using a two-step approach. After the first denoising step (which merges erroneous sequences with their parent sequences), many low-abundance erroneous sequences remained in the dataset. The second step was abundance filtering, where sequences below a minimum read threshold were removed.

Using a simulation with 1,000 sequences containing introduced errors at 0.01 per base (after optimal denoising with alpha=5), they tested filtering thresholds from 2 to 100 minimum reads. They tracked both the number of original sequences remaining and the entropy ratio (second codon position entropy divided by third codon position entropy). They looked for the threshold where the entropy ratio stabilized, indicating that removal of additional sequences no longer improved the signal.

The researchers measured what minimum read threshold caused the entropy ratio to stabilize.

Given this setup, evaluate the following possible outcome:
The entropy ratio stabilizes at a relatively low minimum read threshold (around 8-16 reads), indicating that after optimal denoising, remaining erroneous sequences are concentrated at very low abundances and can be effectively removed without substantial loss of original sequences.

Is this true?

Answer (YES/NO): NO